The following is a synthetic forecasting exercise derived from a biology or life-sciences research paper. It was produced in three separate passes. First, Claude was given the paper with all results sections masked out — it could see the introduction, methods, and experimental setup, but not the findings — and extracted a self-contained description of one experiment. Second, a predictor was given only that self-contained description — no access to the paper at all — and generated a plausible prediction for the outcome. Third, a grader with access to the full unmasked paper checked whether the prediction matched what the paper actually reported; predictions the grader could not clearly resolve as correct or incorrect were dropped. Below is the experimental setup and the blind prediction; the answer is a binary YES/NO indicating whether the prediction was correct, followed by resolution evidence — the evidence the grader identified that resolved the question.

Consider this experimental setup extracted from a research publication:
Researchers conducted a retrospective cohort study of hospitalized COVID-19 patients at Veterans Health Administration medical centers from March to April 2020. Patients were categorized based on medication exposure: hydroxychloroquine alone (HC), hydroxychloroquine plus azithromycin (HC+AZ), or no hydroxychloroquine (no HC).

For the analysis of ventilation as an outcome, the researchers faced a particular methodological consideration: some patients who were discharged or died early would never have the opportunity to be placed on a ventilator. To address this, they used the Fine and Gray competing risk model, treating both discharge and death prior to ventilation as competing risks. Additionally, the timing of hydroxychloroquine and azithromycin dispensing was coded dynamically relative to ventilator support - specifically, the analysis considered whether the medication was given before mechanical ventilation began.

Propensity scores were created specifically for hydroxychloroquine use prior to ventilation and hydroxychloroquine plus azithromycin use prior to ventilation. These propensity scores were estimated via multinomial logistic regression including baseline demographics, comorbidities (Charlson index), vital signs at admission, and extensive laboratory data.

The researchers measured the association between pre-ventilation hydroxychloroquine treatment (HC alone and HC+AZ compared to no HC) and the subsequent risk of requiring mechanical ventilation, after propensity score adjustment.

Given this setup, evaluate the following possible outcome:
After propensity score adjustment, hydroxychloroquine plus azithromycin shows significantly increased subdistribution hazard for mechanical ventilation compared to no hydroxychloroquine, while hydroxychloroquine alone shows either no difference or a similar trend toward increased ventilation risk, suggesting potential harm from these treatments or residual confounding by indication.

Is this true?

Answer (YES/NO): NO